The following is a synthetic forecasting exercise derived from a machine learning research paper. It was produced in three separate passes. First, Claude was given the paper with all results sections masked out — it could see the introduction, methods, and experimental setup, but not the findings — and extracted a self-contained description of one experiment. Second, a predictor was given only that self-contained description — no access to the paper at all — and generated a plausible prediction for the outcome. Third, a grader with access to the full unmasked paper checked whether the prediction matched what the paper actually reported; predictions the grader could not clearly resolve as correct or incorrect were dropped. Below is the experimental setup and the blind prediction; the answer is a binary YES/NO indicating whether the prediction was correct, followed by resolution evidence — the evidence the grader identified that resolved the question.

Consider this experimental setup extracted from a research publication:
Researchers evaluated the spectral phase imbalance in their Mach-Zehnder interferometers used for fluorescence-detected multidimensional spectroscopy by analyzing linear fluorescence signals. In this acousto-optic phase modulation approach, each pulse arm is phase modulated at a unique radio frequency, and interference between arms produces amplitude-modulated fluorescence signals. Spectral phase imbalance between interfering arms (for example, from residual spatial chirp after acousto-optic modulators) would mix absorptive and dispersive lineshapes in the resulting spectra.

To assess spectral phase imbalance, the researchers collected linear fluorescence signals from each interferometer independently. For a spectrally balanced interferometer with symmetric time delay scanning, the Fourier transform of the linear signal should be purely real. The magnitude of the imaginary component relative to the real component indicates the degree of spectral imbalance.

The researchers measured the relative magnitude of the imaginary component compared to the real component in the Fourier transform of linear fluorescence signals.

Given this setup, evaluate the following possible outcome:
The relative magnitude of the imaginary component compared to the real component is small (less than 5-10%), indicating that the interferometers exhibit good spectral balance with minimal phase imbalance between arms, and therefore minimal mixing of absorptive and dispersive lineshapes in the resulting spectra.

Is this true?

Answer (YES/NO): YES